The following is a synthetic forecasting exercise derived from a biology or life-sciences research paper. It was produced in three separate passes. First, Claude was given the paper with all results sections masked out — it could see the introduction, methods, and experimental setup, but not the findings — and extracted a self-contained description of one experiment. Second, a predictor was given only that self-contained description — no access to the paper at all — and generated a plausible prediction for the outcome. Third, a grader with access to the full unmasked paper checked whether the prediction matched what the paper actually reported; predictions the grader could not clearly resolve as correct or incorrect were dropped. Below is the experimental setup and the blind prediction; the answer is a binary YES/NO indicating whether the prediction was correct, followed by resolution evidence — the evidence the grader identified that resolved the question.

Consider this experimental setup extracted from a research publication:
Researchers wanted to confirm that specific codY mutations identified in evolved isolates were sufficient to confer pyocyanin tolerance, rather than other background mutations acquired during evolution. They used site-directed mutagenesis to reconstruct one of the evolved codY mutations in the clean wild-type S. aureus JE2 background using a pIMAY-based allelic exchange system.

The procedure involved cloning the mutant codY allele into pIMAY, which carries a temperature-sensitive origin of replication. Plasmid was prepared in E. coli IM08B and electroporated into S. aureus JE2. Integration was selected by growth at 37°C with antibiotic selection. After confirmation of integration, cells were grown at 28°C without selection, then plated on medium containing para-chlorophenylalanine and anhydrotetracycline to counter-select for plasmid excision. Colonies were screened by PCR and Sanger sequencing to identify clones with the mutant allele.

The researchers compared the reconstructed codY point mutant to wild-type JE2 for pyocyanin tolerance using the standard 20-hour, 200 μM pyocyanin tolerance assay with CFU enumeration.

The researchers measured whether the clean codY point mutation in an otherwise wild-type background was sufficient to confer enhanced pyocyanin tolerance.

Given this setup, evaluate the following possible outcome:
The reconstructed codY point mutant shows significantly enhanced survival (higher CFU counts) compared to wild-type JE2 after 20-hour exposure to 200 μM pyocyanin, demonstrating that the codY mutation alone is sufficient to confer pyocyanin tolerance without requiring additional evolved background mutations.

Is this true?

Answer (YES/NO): YES